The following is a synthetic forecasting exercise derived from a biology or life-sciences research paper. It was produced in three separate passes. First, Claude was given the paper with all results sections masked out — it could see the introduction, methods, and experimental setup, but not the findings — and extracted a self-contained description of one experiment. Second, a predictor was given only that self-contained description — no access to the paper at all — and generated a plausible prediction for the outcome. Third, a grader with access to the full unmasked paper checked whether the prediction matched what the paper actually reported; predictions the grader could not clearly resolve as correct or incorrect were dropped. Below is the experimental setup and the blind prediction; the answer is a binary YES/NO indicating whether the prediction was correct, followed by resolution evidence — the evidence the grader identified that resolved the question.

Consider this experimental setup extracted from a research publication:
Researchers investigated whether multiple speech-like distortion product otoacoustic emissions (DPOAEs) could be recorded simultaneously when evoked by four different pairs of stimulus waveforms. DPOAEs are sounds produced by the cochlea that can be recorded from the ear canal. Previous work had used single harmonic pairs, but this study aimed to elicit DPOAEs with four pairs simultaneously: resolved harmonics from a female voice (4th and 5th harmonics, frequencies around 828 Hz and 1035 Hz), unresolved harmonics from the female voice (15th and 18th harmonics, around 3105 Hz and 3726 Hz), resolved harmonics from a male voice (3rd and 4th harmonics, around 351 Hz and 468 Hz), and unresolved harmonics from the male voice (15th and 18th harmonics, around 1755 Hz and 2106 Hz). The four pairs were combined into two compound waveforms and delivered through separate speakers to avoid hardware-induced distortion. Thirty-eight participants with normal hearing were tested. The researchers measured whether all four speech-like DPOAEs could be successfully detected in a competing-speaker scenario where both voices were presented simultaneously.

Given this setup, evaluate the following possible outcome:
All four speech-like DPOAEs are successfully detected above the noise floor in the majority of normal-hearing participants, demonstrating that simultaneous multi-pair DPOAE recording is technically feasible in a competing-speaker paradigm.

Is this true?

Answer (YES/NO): NO